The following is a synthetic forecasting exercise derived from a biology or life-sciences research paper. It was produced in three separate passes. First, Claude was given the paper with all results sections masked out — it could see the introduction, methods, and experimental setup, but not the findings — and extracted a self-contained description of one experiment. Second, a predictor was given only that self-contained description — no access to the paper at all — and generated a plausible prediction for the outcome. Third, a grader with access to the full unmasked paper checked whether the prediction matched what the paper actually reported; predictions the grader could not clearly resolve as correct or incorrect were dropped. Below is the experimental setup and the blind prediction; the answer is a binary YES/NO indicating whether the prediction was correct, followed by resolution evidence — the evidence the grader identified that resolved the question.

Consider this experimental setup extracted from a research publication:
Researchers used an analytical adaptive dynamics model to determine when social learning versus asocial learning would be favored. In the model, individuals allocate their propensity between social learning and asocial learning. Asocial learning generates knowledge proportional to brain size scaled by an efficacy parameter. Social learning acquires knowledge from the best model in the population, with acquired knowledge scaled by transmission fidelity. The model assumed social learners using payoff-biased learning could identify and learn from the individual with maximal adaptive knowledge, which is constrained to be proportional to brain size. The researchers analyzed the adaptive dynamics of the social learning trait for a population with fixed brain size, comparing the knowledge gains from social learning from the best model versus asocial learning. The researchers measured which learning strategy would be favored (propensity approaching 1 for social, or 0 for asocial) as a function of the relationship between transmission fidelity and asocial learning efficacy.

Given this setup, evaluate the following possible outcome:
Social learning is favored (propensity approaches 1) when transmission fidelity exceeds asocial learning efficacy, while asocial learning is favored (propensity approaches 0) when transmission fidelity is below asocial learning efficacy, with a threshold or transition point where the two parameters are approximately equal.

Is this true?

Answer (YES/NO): NO